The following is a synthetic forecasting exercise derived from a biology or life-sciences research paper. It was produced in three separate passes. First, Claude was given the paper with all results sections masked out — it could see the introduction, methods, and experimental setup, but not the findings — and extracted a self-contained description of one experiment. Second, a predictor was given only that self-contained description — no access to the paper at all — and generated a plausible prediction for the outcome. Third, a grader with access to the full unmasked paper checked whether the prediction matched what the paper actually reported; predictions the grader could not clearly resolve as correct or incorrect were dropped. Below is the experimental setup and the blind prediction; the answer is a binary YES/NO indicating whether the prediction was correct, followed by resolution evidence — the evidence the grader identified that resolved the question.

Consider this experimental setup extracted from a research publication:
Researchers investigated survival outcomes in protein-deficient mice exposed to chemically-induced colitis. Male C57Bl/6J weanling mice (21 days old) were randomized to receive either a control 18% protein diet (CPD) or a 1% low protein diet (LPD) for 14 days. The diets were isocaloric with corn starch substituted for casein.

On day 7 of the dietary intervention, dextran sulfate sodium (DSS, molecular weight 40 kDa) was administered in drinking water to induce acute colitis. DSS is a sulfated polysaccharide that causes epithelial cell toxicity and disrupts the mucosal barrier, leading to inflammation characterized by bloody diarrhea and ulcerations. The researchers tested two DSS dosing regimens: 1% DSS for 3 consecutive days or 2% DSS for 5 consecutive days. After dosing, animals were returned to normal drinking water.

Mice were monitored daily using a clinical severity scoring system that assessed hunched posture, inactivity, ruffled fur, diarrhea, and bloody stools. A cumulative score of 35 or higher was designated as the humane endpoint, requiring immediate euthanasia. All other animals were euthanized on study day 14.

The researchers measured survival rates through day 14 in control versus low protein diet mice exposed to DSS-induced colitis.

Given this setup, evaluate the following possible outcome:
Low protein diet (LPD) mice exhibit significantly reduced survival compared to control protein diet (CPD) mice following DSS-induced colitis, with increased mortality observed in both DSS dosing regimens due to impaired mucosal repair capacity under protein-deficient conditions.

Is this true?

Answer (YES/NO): YES